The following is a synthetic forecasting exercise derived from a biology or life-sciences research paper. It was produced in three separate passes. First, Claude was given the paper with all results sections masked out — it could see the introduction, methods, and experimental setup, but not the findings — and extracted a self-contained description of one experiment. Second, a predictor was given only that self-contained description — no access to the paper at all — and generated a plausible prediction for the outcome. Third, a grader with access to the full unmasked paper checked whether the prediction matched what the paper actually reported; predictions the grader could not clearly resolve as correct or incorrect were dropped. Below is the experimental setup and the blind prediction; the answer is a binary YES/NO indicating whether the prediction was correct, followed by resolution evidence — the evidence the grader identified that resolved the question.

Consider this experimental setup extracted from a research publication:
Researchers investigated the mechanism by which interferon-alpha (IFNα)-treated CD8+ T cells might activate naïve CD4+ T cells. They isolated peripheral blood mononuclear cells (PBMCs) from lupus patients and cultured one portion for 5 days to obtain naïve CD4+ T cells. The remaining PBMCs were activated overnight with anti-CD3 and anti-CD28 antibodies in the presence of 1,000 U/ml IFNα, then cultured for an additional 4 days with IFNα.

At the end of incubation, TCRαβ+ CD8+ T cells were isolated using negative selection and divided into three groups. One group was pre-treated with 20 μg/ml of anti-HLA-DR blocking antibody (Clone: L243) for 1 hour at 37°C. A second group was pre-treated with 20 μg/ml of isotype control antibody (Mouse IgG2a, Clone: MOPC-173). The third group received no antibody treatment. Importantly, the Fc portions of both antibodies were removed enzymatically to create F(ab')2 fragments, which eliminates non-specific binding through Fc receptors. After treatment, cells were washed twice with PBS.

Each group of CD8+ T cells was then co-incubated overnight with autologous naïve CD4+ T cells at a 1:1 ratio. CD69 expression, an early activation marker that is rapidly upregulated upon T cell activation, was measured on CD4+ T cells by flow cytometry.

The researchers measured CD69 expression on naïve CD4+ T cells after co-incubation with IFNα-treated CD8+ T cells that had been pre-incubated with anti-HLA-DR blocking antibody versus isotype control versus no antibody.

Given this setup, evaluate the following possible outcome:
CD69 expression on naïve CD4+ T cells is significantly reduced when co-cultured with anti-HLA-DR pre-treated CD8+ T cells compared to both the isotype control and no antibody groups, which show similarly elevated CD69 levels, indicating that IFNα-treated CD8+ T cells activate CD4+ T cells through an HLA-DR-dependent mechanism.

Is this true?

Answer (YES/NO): YES